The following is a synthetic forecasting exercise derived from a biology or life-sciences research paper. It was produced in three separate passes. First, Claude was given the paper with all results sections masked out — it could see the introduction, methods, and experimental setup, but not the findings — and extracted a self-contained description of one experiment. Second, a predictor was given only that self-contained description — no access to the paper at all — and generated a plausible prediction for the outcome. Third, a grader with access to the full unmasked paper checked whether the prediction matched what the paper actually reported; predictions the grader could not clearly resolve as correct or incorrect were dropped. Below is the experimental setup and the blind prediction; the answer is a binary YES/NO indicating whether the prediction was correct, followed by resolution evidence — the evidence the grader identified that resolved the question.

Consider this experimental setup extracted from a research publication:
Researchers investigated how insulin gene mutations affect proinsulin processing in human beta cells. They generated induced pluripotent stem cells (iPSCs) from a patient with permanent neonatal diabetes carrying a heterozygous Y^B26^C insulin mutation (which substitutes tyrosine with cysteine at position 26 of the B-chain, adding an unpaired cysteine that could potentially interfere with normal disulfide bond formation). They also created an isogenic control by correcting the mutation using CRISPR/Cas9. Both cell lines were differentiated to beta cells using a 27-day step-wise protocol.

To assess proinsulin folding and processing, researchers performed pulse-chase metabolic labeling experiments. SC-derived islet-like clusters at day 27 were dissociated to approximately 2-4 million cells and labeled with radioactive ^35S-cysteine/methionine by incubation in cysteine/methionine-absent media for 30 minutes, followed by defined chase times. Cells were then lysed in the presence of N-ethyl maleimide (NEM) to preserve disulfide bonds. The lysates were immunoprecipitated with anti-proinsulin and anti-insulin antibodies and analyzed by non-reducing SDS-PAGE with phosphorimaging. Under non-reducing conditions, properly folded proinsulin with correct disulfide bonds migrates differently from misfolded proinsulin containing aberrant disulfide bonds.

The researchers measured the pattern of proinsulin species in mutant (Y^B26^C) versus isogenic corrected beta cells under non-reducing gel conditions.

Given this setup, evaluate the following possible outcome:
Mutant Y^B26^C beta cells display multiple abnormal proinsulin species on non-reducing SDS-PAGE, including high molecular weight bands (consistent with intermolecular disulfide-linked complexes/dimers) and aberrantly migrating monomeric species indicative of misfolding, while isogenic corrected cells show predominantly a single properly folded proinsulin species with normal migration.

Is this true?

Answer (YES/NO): NO